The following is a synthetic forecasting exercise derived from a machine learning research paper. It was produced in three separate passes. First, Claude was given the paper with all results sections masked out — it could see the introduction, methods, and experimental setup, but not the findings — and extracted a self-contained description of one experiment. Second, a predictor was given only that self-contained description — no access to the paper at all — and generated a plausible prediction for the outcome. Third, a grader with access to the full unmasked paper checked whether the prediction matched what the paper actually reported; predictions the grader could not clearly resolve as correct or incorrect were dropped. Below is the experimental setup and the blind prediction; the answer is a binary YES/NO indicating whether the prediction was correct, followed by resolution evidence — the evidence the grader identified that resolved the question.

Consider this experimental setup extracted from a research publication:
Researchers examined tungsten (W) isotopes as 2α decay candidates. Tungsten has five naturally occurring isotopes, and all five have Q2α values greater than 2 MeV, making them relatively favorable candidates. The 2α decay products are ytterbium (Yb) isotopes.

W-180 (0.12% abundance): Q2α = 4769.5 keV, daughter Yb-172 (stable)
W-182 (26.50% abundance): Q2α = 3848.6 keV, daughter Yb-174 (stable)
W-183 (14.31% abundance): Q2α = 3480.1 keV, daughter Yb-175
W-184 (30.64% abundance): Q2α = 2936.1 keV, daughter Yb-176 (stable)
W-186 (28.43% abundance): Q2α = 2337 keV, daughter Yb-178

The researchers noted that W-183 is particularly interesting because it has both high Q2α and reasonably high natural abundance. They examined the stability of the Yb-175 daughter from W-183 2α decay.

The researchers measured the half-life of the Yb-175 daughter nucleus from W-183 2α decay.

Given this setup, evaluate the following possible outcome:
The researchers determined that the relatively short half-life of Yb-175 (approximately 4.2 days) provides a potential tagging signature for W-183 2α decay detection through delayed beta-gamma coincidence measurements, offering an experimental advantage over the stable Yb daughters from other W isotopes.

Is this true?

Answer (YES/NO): NO